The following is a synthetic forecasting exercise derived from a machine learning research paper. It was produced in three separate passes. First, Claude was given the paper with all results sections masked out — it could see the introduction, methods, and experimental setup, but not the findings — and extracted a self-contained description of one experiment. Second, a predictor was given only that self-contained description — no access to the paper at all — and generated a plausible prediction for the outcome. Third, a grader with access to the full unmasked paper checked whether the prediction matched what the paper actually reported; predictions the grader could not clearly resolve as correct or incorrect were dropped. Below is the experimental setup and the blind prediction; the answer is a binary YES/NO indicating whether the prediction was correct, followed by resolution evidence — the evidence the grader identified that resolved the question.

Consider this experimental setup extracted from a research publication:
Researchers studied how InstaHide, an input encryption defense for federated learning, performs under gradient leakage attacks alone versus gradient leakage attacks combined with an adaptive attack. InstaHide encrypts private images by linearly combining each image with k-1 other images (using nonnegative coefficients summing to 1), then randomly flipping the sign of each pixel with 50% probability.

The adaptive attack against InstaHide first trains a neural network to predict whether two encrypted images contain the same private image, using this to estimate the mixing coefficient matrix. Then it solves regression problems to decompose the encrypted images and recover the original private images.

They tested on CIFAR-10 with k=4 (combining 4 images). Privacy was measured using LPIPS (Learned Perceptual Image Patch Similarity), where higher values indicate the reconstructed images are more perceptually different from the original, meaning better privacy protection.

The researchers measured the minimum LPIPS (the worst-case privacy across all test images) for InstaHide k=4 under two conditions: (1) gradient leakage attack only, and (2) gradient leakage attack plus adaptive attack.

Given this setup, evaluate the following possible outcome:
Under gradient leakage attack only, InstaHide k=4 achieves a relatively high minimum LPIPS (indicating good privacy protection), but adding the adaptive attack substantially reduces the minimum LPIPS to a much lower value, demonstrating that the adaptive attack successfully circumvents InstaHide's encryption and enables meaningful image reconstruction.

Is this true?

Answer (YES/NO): YES